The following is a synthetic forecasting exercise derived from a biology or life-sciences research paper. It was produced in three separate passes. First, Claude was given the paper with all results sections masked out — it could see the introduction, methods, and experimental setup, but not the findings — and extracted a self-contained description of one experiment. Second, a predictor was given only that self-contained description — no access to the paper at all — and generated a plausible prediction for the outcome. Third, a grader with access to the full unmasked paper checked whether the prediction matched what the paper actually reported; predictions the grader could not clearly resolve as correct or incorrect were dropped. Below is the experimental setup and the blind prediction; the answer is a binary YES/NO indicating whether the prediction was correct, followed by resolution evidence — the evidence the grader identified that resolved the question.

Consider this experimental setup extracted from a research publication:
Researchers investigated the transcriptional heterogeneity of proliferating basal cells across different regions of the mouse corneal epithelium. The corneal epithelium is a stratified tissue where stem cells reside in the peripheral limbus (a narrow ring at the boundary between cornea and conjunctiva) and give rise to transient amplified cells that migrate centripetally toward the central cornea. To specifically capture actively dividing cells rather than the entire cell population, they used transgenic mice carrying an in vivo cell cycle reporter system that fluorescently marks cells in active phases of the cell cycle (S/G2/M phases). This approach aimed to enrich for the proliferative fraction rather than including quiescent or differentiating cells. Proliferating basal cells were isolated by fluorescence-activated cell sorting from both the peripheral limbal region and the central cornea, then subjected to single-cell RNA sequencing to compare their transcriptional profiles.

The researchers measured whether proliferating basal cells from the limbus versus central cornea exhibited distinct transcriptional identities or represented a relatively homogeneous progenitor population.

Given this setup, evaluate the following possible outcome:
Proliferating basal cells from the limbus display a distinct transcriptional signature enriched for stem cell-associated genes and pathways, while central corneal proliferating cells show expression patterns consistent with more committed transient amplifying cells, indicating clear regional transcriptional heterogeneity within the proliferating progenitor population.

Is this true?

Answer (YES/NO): YES